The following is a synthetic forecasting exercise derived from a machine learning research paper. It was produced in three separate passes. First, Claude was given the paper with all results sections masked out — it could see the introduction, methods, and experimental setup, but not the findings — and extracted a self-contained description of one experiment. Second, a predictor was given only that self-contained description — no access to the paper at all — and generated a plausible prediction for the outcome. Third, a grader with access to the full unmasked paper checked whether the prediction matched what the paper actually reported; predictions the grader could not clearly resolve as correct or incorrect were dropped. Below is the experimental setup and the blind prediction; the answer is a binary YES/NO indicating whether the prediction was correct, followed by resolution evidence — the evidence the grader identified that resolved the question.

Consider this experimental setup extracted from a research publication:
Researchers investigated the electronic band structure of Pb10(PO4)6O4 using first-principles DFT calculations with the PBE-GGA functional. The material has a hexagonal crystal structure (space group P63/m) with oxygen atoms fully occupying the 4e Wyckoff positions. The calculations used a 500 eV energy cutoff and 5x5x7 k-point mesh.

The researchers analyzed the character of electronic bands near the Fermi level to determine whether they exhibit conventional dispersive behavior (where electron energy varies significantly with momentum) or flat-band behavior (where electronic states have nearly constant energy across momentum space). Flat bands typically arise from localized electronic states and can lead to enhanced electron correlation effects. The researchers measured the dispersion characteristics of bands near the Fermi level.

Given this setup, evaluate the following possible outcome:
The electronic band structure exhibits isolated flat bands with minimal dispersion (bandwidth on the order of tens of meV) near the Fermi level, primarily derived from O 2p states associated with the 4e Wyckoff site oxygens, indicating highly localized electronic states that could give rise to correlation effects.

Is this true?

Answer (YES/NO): YES